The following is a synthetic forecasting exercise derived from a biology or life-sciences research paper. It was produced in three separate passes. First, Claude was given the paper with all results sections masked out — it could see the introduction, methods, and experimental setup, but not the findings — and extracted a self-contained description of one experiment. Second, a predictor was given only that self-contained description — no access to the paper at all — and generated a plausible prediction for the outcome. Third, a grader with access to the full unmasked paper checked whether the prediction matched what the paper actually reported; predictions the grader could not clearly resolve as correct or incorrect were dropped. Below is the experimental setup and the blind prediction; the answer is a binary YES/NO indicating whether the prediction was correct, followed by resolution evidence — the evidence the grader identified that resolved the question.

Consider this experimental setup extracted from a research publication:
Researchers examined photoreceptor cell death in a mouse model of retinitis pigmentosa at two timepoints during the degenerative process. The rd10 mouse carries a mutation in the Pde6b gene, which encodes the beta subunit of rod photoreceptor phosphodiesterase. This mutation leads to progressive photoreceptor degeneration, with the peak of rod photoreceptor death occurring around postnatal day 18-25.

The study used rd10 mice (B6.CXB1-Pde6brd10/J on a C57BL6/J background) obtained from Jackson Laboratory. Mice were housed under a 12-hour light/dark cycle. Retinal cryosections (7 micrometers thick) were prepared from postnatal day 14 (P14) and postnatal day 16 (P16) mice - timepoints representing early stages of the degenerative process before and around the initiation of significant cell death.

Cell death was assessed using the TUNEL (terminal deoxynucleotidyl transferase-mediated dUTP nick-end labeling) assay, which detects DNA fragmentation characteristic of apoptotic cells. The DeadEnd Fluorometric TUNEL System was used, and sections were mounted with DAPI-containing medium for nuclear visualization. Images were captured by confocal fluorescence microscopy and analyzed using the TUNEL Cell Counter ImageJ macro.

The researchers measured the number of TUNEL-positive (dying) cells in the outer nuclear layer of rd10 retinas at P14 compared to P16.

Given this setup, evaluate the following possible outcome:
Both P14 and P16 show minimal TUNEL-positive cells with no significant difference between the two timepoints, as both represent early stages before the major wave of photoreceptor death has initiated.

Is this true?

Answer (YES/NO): NO